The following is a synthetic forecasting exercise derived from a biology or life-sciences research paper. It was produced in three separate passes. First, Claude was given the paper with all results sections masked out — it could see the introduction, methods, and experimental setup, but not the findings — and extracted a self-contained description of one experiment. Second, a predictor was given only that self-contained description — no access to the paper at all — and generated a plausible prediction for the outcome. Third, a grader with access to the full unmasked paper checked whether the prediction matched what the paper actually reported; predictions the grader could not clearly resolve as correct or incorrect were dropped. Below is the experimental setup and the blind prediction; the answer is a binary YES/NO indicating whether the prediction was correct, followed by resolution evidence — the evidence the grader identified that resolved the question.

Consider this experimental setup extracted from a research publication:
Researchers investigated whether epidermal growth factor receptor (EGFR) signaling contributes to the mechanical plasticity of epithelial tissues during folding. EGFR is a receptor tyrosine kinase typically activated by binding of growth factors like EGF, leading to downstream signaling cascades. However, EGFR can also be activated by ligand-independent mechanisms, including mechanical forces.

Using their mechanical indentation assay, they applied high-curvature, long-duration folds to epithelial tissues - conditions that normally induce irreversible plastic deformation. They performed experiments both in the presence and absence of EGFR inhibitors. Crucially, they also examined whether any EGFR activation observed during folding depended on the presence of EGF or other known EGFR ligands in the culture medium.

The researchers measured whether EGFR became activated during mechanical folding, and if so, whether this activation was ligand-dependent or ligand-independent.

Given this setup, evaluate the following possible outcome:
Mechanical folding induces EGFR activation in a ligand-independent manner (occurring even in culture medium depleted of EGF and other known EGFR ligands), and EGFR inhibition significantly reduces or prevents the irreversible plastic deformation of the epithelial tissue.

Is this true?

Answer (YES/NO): YES